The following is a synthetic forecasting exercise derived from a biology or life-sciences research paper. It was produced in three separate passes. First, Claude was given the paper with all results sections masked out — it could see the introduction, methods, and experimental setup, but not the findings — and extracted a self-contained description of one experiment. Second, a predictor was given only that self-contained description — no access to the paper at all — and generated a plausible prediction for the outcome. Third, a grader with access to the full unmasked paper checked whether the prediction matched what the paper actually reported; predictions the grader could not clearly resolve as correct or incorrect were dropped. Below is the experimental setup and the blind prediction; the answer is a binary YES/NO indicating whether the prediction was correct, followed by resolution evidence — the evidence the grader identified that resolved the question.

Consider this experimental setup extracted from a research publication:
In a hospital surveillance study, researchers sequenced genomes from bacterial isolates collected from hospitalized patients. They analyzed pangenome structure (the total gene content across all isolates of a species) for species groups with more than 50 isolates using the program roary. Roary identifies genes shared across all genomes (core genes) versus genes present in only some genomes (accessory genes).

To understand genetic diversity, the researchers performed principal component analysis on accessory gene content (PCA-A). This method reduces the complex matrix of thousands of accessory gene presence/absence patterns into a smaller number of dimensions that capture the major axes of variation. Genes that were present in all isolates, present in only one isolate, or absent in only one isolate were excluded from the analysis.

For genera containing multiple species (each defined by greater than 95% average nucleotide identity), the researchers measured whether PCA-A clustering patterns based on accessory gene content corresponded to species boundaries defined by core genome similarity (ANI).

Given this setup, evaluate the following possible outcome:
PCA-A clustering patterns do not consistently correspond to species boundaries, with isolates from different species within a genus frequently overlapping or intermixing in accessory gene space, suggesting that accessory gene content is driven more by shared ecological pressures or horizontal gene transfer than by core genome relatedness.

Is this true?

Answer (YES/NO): NO